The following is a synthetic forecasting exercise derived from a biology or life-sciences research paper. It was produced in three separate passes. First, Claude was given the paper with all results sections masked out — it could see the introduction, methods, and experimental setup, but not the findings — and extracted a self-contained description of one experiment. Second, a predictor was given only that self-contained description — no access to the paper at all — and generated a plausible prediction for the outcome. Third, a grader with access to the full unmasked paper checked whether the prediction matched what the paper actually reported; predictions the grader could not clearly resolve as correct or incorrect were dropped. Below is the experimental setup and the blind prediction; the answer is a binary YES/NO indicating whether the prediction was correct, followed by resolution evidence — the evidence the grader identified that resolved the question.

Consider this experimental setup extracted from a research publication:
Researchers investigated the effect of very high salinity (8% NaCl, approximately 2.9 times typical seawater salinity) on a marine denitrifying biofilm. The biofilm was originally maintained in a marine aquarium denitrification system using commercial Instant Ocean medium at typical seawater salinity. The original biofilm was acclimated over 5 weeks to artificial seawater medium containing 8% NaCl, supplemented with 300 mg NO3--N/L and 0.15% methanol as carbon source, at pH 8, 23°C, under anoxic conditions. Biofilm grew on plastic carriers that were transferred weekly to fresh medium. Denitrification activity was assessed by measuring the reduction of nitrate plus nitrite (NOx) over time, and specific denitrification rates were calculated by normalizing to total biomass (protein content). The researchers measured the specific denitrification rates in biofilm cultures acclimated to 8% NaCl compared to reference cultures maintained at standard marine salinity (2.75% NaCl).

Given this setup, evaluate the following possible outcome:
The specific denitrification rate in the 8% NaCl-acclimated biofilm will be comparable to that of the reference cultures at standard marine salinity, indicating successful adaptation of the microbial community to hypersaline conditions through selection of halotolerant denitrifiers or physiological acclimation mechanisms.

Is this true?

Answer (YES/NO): NO